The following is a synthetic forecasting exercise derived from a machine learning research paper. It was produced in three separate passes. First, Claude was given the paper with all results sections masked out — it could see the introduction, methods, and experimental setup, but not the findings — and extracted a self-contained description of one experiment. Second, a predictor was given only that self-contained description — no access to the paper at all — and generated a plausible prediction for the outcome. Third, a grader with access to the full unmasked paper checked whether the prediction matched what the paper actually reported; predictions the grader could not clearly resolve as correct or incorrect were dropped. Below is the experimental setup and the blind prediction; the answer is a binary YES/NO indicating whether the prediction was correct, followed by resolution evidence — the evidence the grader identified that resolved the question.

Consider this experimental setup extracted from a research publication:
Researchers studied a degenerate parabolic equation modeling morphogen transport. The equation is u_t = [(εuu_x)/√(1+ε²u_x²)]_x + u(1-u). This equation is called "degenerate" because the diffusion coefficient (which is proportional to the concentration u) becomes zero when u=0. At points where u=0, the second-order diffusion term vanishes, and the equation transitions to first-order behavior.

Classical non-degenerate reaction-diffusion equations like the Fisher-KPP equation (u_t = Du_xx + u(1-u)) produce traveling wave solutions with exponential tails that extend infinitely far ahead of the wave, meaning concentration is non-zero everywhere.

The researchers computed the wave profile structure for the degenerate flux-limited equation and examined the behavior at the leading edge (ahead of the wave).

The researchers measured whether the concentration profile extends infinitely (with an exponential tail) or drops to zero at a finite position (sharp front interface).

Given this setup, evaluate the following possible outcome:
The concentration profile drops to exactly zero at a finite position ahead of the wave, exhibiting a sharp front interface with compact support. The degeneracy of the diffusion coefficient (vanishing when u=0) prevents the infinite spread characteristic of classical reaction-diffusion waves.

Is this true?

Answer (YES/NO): YES